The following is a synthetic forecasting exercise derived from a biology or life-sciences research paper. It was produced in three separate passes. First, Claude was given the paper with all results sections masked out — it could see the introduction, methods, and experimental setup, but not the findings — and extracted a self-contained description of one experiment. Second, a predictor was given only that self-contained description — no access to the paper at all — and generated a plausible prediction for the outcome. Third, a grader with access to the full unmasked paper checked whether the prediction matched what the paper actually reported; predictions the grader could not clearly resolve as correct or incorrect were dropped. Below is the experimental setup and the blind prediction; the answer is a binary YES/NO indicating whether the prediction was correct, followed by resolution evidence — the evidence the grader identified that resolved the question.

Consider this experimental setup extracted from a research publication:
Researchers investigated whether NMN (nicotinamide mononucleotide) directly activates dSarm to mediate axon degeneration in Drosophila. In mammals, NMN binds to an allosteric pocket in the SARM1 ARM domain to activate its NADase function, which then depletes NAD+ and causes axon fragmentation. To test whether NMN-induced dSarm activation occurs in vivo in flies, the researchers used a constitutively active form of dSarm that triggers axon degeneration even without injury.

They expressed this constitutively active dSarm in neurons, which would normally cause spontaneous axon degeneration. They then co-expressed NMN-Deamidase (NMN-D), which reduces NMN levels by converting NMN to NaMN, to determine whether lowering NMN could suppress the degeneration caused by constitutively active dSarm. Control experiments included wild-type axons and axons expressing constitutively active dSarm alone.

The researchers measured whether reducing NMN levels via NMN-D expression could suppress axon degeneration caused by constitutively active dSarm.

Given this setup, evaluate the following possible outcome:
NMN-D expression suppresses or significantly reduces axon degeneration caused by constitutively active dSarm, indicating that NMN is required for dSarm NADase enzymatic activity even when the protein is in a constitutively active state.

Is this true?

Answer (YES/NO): NO